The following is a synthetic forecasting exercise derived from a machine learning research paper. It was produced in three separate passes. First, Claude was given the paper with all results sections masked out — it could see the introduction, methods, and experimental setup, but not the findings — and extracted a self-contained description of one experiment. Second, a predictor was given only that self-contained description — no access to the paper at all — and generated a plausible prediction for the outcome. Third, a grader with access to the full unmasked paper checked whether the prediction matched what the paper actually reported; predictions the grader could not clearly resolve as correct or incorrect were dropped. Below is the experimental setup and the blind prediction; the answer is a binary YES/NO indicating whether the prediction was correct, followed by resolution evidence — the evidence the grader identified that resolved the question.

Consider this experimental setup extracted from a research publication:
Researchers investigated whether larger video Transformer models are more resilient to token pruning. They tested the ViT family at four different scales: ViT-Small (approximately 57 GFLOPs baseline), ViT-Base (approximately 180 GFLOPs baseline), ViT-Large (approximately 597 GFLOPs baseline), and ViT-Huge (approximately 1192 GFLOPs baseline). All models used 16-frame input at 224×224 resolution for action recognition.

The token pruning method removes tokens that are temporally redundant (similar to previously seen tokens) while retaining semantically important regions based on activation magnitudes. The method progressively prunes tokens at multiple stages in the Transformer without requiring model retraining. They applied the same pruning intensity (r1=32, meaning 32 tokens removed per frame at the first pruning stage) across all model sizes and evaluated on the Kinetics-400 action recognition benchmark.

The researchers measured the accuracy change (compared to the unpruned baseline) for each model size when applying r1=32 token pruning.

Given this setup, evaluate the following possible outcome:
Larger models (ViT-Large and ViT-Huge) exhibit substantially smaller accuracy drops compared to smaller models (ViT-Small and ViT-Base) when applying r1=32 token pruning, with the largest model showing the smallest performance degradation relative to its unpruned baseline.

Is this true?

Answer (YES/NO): NO